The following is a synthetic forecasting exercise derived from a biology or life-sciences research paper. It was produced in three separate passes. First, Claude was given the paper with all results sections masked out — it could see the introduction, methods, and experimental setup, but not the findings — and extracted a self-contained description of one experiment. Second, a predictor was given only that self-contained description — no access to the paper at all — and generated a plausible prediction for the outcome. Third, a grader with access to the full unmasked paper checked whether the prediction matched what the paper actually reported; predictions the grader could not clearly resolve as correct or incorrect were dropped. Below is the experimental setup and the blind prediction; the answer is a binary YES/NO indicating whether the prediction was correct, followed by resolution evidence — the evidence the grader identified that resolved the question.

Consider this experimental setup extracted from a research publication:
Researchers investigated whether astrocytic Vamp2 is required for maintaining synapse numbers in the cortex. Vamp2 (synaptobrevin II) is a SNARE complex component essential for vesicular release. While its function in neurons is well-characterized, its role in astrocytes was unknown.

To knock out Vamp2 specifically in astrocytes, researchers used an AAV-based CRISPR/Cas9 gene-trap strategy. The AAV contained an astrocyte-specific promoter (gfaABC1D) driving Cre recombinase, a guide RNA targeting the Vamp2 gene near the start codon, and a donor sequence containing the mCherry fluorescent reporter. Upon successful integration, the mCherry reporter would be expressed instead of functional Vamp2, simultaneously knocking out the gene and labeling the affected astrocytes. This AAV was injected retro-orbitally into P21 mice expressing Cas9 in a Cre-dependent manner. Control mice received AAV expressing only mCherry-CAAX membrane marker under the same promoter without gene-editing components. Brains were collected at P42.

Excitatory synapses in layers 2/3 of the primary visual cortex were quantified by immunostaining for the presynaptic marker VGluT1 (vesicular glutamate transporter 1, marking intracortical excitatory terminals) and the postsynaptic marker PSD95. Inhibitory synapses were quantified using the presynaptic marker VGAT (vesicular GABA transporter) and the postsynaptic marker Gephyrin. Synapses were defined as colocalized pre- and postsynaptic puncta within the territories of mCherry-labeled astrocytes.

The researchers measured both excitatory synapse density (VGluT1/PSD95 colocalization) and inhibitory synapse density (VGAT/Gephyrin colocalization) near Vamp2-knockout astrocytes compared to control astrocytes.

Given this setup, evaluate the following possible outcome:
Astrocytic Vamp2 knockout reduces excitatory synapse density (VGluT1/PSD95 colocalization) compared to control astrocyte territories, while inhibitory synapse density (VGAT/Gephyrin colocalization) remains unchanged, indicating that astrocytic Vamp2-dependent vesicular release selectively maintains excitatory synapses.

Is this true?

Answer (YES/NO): NO